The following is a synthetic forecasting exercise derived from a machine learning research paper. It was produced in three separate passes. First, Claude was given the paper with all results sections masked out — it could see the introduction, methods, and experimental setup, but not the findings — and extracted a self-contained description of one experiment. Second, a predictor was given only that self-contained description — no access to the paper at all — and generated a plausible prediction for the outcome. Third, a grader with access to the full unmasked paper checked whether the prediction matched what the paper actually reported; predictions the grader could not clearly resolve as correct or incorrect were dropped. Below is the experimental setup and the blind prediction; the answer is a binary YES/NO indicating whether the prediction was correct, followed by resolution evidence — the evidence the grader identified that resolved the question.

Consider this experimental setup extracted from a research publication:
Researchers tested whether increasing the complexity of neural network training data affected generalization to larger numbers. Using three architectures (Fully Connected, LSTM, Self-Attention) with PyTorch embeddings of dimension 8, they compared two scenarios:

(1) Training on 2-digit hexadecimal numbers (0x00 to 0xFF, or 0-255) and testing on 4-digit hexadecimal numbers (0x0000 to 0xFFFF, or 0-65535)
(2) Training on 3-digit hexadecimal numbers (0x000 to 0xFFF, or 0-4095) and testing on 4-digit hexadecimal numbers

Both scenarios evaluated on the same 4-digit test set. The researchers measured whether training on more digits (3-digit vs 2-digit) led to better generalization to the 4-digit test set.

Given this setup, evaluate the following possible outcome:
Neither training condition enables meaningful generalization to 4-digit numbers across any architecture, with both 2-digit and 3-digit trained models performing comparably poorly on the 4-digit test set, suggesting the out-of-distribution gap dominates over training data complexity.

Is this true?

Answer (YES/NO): YES